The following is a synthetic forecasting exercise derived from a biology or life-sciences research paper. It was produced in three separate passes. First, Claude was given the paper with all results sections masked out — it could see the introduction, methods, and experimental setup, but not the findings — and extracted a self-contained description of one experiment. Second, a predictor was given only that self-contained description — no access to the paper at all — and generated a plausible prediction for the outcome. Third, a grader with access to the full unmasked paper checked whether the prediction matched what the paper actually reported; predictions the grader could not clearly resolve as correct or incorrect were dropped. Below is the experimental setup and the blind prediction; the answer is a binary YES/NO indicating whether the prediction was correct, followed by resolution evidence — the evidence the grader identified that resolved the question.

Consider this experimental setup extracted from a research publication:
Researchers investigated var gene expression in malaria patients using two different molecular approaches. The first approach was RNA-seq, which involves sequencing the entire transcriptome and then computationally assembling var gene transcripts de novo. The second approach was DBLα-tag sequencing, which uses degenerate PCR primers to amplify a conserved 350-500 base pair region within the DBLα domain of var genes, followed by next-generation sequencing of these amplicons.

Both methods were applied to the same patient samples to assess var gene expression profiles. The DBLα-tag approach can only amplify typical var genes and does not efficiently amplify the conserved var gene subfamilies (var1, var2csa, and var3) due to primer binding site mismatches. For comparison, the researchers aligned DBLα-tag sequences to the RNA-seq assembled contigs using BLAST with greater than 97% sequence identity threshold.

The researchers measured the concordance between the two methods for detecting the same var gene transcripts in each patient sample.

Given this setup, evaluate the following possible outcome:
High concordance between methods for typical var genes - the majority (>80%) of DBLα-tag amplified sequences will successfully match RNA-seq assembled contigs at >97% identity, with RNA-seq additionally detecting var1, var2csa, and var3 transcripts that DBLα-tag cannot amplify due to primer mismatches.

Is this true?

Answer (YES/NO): YES